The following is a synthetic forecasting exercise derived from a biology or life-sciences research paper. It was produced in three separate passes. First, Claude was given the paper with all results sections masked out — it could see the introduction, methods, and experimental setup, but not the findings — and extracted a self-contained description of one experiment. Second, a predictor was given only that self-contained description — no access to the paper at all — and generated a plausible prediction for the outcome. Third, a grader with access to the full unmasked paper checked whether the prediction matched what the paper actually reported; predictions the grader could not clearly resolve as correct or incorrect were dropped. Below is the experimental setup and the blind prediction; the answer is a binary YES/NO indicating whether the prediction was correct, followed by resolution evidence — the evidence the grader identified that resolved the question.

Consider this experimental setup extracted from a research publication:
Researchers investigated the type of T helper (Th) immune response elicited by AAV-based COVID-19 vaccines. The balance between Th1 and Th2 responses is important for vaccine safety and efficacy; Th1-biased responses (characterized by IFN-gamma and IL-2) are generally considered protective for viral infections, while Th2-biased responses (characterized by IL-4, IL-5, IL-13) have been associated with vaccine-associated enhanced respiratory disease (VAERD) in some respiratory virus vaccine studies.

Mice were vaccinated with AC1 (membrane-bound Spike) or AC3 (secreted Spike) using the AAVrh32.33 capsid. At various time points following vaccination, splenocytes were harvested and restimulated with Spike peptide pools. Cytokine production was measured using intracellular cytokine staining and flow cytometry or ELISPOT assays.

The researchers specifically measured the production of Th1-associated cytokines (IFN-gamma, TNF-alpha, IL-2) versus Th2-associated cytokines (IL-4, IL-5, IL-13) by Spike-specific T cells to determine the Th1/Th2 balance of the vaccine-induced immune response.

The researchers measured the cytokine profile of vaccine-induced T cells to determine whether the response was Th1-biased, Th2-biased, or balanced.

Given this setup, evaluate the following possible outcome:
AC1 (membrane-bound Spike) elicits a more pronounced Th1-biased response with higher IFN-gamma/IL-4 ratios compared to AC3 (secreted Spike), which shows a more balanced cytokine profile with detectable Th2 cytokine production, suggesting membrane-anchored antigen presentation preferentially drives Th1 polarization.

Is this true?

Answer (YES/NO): NO